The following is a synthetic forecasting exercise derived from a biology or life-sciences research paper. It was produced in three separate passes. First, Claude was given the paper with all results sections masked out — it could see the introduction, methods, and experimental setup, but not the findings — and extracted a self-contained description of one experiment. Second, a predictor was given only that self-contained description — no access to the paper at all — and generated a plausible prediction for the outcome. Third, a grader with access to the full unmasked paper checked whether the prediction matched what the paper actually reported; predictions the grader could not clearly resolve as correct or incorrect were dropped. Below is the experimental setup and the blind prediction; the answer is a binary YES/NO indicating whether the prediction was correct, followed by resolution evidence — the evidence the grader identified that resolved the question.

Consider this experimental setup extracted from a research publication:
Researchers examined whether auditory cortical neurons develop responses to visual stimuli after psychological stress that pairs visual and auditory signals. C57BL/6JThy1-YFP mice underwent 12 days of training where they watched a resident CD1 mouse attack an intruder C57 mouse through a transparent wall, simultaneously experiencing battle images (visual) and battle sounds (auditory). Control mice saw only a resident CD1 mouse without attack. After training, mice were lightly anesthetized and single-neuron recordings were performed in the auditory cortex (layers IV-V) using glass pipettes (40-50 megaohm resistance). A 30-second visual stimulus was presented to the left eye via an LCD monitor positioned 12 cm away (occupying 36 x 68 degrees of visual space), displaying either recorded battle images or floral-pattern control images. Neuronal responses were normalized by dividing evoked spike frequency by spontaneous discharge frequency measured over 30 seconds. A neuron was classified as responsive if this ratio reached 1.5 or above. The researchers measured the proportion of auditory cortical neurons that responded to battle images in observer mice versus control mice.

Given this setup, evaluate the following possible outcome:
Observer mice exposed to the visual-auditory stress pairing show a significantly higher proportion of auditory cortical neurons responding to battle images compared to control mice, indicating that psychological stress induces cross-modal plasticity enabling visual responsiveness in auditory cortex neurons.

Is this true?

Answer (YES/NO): YES